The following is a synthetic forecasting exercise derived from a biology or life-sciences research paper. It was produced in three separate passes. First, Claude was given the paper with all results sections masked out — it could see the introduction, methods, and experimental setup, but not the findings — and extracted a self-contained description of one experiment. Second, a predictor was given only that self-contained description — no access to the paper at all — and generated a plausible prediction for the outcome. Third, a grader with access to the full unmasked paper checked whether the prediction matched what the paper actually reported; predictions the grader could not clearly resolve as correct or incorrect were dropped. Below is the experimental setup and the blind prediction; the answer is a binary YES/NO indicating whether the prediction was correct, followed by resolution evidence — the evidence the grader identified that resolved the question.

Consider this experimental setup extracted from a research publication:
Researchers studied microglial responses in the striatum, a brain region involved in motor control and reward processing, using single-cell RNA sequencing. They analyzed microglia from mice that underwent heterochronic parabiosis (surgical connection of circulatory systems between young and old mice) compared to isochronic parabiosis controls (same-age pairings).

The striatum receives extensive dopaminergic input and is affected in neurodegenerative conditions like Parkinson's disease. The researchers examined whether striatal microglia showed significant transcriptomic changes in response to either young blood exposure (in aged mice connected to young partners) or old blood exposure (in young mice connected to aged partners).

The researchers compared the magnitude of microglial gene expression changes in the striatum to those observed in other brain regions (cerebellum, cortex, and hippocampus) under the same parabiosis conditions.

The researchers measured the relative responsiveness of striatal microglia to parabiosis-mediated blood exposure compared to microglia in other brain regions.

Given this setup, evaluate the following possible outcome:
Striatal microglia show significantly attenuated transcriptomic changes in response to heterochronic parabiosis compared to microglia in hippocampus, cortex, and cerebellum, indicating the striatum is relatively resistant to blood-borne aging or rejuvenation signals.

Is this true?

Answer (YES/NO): YES